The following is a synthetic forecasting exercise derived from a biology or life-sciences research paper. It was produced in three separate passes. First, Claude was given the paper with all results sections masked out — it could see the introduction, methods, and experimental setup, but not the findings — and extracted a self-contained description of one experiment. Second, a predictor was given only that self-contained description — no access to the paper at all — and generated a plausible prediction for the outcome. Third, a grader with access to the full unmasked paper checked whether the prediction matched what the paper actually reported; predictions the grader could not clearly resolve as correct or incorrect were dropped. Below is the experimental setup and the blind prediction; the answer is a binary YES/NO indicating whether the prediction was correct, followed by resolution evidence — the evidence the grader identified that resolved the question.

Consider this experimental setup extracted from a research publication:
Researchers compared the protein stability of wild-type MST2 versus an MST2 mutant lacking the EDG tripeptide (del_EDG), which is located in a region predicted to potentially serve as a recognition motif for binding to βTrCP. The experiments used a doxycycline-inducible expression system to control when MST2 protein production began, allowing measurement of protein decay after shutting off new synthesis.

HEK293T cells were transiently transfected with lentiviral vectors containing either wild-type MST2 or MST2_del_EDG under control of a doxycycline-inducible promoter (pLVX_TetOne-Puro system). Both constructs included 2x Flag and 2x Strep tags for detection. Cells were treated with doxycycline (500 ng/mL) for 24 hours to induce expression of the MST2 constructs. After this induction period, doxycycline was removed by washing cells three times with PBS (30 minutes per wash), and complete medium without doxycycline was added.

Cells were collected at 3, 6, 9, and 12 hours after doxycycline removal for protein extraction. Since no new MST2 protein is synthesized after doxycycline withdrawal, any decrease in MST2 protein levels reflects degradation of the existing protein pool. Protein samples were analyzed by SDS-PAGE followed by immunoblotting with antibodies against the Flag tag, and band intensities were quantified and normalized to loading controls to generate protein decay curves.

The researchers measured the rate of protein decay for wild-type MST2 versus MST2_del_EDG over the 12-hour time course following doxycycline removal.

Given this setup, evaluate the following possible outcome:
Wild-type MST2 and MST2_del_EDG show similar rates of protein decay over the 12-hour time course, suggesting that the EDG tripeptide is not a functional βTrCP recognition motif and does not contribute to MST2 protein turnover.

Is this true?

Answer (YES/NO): NO